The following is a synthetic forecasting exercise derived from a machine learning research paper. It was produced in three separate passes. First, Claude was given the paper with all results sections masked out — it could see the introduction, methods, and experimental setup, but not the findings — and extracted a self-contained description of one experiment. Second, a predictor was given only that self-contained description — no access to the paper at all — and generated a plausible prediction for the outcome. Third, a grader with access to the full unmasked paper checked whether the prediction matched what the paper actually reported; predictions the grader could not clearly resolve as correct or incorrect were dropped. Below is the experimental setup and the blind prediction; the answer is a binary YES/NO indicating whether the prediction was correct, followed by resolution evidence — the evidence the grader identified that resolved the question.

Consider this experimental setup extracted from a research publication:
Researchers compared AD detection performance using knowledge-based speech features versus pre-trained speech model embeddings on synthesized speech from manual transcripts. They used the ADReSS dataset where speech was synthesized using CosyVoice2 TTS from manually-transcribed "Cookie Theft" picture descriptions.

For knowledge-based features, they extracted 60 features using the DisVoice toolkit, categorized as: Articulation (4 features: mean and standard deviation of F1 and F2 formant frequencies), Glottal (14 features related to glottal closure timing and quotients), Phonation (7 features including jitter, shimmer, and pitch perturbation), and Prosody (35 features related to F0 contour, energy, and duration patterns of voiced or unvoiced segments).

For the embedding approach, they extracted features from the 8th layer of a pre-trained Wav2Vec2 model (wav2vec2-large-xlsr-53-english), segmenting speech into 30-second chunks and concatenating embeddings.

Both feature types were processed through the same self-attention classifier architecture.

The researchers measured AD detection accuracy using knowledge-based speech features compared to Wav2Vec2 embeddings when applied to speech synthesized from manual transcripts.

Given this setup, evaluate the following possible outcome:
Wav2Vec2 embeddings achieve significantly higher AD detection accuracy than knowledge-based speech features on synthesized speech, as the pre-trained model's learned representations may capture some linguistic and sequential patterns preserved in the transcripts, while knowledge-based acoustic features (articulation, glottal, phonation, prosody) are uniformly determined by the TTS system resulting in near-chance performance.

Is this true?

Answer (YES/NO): NO